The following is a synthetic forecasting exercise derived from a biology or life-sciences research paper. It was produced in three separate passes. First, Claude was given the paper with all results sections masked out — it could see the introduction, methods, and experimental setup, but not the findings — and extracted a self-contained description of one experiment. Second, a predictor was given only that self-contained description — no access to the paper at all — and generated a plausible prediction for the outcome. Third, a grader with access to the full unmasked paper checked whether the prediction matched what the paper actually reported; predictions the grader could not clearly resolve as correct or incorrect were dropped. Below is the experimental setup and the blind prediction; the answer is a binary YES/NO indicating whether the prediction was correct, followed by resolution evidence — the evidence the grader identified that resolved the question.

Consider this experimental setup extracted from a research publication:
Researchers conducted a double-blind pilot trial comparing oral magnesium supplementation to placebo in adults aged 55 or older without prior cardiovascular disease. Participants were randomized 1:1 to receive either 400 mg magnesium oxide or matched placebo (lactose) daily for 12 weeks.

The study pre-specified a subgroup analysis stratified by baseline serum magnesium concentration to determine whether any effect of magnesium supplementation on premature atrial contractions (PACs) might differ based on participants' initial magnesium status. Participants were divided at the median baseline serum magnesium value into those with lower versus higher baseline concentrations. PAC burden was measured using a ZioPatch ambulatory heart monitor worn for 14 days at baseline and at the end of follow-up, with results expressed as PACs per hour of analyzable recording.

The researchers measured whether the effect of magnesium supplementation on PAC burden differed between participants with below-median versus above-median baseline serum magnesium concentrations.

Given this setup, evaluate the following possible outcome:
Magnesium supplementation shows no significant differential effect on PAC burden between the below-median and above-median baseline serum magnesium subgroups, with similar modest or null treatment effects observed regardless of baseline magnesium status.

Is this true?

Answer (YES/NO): YES